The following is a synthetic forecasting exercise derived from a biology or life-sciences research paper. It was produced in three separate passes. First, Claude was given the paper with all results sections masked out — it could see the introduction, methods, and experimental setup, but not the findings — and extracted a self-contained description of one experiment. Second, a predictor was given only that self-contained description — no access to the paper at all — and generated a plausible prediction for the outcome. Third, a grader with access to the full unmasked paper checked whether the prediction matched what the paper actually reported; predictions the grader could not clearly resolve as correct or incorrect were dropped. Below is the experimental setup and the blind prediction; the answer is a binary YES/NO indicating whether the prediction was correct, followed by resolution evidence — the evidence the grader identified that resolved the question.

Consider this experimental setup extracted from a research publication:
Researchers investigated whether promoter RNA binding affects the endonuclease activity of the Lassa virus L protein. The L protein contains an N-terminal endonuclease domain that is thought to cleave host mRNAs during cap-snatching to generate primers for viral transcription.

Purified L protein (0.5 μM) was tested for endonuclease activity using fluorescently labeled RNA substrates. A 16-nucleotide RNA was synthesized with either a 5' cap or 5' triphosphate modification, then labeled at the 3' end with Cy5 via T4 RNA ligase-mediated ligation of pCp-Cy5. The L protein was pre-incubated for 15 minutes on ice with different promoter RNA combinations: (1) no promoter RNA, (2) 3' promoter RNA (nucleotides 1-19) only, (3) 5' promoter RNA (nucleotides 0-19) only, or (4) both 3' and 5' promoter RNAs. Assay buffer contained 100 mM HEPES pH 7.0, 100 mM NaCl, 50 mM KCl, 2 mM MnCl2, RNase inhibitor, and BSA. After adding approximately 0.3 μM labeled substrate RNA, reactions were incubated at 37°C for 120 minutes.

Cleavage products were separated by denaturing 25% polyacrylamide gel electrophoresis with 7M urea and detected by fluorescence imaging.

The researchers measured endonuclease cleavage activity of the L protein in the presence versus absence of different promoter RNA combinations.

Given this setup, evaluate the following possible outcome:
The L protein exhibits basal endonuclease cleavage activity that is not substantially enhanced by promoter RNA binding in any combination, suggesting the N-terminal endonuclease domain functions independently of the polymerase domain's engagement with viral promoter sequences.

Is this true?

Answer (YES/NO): NO